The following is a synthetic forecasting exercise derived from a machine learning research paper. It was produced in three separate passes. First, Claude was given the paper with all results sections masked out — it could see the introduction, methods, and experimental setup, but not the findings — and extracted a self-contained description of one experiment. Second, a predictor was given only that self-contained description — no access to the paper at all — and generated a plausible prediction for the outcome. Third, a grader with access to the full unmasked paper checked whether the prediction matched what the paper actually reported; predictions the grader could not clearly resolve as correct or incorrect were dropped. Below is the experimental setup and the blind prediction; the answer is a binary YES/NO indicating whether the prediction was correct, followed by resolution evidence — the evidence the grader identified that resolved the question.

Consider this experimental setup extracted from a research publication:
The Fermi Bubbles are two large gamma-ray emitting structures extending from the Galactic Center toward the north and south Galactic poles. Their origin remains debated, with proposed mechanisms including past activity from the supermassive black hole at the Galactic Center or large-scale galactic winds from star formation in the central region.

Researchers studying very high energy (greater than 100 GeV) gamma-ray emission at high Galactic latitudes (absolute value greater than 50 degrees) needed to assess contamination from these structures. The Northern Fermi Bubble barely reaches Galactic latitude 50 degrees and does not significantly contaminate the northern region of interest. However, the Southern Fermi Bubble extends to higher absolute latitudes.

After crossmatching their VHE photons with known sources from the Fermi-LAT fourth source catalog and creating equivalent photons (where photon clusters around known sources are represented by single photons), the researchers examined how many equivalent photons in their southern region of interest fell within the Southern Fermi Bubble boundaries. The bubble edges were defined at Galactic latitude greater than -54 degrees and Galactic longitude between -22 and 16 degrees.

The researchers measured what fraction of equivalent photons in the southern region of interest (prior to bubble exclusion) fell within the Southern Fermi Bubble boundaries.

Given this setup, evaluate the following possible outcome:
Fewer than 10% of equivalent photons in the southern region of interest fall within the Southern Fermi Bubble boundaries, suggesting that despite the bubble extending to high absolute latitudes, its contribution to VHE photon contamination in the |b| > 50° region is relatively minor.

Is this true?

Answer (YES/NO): YES